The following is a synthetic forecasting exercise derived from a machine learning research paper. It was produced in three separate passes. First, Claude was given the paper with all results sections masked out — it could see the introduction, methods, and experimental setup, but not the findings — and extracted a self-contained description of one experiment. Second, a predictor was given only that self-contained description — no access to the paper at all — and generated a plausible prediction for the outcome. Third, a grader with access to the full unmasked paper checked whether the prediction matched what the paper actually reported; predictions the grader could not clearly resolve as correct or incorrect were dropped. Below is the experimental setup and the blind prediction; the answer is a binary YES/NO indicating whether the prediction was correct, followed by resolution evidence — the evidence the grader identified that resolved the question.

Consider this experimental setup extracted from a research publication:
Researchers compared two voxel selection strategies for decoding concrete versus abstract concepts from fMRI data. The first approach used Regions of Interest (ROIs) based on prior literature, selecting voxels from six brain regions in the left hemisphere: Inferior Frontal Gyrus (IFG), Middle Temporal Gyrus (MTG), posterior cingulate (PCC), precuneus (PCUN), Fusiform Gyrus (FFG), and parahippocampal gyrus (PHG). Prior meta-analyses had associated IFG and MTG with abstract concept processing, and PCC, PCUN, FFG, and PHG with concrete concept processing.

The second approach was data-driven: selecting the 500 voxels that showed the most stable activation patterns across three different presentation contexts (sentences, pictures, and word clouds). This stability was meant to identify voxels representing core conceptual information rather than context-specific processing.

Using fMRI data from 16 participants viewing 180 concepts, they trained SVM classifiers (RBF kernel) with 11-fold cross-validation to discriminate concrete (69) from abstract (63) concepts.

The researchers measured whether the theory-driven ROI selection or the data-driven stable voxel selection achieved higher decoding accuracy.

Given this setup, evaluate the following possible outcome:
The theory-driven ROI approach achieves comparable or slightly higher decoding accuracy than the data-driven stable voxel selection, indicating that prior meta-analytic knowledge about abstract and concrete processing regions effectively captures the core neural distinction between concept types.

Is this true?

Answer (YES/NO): YES